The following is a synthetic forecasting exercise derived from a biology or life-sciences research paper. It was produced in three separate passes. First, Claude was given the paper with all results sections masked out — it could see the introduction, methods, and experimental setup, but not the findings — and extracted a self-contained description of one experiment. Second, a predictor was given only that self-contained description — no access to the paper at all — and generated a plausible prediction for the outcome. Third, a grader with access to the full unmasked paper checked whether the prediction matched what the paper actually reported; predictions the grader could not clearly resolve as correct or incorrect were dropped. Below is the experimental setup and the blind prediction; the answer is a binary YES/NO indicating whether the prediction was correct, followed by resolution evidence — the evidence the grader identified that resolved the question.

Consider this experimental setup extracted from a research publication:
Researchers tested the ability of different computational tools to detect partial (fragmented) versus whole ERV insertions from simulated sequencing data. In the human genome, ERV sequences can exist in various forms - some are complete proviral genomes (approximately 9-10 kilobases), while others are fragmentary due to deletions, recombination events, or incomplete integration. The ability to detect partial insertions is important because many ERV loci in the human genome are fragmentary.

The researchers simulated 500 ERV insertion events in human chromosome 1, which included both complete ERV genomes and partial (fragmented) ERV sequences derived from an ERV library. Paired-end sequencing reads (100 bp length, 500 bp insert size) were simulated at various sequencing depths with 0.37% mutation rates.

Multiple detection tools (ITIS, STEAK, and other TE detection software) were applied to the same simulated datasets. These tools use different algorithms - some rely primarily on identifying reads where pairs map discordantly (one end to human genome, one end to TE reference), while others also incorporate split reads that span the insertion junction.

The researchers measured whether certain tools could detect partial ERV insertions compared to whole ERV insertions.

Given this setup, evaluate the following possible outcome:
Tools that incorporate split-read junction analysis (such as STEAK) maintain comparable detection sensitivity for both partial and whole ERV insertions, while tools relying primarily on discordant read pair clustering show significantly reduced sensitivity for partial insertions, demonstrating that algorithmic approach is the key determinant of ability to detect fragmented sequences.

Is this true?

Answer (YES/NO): NO